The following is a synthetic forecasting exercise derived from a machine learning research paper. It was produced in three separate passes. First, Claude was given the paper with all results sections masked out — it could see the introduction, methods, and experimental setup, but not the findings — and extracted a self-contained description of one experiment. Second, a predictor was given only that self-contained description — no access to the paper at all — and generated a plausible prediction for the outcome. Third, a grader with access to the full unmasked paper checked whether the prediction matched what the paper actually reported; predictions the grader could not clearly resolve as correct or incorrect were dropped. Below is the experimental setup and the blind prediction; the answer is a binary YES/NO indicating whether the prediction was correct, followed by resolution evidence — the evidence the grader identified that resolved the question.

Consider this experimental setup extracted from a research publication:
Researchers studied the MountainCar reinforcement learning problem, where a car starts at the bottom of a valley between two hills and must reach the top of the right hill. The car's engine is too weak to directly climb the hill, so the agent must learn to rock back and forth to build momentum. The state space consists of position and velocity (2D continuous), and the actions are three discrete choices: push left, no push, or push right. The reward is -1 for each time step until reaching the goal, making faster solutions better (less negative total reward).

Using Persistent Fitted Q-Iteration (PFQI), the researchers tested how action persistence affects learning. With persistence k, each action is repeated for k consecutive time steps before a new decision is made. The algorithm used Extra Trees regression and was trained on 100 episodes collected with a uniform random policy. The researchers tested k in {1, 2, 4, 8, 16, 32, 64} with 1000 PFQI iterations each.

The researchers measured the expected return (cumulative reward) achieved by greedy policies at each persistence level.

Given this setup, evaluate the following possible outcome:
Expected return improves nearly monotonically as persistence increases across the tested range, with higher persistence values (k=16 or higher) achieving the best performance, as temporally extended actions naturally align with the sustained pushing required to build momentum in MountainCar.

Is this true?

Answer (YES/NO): NO